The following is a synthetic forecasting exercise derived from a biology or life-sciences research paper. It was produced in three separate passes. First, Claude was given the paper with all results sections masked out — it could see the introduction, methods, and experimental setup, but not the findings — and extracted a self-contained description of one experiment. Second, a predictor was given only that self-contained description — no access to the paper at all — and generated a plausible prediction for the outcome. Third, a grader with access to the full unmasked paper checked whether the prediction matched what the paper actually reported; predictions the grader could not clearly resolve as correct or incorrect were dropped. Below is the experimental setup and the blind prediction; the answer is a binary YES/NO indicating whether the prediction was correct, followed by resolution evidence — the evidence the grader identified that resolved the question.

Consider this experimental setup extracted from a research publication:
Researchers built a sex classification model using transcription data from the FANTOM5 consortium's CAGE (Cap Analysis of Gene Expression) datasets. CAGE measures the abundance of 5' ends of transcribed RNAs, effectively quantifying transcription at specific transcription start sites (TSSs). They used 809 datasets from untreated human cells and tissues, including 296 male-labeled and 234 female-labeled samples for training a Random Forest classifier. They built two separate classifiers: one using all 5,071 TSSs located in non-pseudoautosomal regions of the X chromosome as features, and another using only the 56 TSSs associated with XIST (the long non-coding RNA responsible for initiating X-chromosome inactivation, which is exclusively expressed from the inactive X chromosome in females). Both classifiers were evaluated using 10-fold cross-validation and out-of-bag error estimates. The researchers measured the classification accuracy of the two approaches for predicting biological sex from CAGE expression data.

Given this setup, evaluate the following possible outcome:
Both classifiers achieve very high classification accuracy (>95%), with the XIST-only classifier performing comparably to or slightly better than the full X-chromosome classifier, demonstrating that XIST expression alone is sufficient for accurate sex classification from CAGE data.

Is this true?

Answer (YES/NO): NO